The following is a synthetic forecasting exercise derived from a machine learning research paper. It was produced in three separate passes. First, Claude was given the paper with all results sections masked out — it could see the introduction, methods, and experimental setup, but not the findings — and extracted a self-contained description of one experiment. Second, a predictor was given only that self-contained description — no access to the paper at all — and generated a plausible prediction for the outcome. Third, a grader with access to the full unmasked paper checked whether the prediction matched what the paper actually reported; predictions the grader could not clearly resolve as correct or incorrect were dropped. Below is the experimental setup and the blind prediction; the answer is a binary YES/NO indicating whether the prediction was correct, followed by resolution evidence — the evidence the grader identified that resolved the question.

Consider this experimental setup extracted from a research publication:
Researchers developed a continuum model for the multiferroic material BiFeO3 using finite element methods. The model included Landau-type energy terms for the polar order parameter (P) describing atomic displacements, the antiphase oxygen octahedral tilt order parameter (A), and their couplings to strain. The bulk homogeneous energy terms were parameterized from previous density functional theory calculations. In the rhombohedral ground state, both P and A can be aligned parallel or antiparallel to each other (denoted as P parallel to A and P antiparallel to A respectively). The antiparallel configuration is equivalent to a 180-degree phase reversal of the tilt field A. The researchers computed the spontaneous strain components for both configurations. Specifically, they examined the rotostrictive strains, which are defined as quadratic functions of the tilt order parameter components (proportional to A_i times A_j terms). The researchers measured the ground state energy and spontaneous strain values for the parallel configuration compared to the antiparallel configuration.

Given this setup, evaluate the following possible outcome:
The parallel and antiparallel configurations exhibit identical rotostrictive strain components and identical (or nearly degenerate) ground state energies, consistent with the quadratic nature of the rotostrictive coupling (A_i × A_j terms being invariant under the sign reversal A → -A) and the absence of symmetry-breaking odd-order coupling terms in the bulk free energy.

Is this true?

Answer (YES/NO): YES